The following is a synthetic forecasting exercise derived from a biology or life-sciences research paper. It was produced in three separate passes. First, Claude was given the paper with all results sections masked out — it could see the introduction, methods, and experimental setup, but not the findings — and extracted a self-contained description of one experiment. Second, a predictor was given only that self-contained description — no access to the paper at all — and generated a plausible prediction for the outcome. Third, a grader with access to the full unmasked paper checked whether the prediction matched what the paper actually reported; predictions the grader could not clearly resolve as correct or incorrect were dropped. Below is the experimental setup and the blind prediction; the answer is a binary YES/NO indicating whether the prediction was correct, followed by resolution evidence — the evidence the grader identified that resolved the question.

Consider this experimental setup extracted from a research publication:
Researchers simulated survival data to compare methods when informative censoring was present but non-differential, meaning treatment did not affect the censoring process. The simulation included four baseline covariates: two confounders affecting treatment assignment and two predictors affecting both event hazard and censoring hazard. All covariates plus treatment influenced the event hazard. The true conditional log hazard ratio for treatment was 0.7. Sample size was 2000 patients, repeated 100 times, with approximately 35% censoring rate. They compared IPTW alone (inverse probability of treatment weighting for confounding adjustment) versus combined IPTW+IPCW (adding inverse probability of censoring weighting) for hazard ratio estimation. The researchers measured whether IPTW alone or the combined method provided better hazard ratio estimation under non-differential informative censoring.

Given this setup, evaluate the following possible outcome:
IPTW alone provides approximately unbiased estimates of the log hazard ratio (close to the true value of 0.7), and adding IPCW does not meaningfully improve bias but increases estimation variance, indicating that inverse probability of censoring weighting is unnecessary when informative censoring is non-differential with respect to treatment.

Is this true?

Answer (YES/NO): YES